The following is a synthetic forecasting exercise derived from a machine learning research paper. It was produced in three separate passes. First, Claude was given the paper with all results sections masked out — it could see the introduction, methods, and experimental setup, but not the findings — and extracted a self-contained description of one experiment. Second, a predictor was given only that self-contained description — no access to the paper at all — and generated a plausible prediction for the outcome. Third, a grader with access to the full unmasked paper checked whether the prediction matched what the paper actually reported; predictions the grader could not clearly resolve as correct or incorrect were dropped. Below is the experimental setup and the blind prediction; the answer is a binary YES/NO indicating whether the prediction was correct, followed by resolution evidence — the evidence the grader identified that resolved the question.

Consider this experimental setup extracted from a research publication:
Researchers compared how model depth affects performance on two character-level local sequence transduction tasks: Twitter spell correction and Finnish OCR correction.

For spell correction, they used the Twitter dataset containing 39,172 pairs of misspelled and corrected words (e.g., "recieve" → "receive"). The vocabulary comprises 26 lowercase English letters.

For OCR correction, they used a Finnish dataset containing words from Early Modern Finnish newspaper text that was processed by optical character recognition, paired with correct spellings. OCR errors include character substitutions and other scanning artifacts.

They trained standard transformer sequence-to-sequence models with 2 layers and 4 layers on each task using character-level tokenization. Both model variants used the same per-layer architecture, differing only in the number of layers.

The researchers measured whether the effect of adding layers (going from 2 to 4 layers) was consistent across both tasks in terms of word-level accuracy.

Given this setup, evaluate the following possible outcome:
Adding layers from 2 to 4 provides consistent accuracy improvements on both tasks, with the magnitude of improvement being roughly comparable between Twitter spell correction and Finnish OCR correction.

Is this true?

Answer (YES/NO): NO